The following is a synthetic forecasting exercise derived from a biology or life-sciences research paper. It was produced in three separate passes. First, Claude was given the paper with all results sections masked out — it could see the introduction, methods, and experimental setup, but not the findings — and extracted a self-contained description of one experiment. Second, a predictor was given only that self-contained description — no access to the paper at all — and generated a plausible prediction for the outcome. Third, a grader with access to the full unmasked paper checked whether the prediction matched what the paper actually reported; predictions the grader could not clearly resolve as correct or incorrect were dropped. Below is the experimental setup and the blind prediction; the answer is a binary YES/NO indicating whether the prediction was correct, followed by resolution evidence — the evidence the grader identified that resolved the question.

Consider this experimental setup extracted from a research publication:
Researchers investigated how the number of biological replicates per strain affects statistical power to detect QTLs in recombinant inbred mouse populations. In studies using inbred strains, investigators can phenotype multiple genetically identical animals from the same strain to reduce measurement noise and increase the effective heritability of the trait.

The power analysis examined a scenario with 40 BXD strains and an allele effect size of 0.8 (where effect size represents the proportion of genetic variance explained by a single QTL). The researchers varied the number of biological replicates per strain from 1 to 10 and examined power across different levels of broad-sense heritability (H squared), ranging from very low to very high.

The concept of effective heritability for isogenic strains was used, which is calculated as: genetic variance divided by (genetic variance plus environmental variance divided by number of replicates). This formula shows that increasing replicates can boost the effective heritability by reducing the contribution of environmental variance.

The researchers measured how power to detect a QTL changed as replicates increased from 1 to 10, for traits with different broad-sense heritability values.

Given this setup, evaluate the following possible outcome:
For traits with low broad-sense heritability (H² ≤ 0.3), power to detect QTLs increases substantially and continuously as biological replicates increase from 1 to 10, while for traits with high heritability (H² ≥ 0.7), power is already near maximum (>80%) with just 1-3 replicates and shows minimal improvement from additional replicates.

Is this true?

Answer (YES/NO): NO